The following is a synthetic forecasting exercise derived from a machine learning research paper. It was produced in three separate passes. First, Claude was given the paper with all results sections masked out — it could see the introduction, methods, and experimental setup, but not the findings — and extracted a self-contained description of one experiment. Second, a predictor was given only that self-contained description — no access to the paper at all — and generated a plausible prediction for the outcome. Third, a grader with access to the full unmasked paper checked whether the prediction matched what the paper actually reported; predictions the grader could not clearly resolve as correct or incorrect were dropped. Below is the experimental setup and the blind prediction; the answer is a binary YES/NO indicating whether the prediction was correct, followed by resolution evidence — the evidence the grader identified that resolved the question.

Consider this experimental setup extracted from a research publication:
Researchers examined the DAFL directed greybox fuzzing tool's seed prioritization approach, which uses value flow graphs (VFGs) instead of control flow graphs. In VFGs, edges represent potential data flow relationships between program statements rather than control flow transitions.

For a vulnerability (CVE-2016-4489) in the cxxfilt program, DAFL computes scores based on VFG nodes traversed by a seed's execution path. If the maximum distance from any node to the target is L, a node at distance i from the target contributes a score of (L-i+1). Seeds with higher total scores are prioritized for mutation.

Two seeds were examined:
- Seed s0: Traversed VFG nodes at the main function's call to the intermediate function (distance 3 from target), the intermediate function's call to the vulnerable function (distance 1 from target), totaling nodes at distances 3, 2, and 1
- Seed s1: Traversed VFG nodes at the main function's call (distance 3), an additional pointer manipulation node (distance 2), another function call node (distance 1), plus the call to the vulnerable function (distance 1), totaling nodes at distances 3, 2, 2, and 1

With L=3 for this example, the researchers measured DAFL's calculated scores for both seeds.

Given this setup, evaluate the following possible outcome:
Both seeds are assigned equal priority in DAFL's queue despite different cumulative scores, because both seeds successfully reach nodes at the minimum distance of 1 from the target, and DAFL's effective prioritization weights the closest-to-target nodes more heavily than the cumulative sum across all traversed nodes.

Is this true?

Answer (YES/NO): NO